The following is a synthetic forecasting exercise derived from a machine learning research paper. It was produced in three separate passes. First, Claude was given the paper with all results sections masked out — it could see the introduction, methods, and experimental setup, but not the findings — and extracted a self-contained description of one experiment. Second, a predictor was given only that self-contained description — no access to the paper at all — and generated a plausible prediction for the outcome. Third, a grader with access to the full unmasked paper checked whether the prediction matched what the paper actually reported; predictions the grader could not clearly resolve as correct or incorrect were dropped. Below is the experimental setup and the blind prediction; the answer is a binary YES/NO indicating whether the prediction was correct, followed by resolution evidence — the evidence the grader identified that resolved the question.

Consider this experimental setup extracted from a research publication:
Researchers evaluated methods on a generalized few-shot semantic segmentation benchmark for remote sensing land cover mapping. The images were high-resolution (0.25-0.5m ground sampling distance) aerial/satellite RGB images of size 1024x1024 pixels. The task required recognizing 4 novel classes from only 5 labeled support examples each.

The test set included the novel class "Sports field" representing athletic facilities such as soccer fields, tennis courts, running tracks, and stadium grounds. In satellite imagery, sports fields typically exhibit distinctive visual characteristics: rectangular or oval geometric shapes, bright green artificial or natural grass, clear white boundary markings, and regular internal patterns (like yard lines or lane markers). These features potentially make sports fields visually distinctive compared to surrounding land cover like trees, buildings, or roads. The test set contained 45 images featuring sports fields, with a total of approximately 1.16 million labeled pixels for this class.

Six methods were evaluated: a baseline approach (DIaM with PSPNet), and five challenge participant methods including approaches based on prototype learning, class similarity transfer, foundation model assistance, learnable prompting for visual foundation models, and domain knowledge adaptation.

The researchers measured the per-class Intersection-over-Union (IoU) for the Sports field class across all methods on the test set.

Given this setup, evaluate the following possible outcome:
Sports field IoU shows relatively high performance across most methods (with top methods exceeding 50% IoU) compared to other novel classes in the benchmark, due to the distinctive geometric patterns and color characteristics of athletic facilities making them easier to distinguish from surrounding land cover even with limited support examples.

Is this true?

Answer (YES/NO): NO